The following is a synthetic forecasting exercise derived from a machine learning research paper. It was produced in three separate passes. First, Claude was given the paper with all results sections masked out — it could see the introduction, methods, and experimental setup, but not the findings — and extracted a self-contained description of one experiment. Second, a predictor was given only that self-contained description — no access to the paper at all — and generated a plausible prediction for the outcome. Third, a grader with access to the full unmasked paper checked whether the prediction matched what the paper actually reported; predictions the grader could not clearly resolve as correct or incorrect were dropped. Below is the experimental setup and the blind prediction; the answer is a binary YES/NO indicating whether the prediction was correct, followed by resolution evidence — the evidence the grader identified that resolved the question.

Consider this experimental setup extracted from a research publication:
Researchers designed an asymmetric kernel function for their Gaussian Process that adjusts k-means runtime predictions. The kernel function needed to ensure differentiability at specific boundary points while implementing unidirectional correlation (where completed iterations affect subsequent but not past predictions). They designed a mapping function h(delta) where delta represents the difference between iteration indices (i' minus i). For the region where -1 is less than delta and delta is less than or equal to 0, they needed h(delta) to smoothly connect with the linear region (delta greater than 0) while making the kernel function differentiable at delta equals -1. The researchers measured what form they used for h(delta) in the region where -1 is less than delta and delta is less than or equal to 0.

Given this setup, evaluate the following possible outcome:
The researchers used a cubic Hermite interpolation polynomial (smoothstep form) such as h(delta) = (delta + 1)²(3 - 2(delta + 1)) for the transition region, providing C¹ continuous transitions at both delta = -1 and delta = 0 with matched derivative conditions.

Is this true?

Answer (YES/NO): NO